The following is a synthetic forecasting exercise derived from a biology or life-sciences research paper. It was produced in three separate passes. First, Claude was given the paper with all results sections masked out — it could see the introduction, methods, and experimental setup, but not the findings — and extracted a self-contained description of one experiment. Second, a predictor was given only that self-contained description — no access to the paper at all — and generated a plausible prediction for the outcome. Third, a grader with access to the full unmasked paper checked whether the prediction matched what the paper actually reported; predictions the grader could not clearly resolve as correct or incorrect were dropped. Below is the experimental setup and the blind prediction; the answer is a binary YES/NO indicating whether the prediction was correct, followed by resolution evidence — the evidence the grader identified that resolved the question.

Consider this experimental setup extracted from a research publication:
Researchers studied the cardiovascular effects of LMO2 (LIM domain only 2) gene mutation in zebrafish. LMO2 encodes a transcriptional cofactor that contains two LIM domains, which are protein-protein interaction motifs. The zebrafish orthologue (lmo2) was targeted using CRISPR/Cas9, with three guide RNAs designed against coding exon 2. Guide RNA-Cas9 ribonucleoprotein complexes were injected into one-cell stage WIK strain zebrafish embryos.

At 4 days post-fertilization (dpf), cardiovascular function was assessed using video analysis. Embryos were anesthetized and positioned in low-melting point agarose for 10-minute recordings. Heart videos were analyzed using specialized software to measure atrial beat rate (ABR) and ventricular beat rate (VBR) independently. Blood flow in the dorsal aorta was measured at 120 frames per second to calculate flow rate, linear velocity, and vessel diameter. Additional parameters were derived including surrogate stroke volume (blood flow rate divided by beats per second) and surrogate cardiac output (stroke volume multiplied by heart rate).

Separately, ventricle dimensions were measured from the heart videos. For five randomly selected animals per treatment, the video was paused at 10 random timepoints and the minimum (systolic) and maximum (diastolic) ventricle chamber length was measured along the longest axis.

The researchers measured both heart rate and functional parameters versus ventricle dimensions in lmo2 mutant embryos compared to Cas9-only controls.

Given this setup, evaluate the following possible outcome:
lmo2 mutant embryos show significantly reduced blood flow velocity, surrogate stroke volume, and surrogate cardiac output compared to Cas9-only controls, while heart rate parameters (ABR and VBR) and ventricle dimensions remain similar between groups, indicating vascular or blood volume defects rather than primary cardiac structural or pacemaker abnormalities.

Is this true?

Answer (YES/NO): NO